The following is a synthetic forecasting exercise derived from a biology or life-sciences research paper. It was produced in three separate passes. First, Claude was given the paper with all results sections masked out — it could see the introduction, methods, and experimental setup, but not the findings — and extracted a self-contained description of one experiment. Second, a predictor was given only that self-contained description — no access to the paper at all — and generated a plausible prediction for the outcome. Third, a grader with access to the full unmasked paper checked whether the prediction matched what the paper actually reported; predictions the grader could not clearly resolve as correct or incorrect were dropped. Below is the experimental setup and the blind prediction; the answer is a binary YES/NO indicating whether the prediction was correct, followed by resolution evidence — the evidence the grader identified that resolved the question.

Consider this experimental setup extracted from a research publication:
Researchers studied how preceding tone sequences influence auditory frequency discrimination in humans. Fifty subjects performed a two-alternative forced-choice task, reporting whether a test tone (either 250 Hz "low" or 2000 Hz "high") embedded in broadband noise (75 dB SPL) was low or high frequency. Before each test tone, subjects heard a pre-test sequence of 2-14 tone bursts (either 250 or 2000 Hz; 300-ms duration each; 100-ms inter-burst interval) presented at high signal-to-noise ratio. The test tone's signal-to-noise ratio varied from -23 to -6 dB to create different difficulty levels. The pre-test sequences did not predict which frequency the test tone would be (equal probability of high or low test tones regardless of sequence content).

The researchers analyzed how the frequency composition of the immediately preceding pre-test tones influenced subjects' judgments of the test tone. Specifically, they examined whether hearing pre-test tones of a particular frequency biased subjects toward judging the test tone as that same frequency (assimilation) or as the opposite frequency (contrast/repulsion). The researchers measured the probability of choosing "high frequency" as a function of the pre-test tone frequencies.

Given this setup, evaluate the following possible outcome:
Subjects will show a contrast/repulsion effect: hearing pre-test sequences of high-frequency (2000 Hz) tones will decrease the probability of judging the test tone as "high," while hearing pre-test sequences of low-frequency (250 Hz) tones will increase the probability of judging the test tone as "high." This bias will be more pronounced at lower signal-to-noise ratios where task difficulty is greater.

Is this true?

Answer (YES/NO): NO